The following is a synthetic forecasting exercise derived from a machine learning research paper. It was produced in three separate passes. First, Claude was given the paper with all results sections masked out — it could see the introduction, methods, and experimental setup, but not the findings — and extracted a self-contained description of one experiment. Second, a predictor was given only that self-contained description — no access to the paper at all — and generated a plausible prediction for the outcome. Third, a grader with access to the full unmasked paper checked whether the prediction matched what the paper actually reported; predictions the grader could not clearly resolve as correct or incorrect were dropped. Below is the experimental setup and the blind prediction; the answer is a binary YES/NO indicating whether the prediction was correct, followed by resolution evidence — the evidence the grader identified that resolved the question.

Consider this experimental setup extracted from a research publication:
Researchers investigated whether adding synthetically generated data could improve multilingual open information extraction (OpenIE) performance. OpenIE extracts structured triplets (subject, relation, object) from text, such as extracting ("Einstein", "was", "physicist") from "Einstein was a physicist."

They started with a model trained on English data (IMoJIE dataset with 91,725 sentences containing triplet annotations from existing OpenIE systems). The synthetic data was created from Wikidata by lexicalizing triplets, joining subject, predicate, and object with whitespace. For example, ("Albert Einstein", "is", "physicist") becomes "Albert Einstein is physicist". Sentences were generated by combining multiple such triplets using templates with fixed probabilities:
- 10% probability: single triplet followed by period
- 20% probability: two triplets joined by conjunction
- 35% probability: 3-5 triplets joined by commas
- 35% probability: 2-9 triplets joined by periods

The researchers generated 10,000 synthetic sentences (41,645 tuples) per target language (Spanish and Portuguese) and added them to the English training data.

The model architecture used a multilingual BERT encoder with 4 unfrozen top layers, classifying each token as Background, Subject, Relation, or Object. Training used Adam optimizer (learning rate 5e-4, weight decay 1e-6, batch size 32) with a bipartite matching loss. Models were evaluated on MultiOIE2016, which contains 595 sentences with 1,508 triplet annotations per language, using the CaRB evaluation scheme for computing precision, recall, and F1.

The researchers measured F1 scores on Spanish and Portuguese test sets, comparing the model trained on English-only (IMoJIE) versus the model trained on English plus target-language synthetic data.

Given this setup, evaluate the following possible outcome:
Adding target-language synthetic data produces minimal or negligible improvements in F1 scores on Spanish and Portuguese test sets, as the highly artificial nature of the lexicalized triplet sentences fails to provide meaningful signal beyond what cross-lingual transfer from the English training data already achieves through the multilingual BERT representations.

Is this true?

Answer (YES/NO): NO